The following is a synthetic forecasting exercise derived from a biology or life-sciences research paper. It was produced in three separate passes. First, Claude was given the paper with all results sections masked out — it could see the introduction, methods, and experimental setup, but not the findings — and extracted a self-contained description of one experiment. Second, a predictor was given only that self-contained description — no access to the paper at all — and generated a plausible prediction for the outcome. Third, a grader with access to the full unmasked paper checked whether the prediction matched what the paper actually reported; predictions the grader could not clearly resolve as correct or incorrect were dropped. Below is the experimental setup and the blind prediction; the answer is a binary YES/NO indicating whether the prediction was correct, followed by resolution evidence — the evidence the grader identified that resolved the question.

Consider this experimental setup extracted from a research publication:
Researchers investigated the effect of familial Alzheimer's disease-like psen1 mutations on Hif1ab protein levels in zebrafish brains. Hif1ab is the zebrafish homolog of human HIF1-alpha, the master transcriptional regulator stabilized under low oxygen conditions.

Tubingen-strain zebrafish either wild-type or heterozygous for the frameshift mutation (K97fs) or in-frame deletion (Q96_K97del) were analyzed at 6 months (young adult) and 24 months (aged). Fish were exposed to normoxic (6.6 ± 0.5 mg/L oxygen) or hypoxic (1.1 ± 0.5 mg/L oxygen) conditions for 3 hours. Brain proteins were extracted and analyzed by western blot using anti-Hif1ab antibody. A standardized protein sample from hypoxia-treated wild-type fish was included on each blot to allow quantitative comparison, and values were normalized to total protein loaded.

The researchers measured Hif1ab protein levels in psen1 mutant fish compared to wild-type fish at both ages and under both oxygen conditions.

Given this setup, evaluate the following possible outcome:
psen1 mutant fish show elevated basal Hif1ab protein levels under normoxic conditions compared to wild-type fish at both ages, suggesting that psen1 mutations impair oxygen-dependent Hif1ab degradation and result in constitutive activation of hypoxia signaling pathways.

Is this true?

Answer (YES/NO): NO